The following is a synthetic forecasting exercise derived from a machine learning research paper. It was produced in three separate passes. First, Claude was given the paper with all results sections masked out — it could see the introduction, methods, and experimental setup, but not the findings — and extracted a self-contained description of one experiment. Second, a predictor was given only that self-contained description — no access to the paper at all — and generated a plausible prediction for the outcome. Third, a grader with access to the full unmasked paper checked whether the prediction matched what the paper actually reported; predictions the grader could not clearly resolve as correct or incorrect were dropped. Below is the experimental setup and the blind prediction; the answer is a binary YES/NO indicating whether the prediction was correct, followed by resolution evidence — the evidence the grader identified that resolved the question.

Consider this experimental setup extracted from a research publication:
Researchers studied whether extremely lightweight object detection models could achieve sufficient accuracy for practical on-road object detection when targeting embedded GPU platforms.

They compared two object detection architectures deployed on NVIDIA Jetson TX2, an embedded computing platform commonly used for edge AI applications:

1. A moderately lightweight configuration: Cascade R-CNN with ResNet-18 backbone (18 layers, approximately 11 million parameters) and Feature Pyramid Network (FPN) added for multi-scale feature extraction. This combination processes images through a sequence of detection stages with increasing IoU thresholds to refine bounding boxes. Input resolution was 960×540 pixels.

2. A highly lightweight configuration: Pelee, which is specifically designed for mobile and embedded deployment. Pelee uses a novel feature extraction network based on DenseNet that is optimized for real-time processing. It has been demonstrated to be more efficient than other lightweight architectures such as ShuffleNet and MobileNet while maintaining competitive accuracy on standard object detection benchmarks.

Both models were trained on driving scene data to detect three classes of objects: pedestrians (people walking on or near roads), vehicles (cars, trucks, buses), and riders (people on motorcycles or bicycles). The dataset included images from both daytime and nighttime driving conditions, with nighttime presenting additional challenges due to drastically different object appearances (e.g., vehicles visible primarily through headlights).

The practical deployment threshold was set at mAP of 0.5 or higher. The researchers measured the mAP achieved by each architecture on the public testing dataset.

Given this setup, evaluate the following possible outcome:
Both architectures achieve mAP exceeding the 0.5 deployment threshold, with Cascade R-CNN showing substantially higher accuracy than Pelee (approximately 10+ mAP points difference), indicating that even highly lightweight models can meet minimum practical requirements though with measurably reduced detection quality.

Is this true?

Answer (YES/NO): NO